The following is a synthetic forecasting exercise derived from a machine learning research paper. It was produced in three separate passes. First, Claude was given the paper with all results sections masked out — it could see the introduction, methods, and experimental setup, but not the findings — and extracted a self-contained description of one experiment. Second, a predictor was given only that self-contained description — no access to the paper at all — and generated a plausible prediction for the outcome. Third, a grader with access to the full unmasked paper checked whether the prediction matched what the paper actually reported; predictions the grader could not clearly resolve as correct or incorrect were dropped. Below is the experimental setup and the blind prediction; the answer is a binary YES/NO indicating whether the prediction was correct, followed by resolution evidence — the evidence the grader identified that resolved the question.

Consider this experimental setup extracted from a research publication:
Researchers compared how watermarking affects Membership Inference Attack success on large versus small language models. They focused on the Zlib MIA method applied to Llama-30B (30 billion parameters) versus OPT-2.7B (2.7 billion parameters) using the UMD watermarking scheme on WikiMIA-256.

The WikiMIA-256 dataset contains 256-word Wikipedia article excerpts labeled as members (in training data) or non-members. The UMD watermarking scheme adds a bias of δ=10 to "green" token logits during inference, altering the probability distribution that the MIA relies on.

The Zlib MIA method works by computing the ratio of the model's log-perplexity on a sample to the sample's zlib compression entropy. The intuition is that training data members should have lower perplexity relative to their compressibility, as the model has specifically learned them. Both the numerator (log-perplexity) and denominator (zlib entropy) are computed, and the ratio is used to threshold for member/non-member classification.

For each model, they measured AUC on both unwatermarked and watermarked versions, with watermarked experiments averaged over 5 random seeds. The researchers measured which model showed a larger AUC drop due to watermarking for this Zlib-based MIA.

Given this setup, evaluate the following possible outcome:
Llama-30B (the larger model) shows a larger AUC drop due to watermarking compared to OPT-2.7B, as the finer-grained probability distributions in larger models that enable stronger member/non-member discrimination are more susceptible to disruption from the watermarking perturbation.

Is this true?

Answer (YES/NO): NO